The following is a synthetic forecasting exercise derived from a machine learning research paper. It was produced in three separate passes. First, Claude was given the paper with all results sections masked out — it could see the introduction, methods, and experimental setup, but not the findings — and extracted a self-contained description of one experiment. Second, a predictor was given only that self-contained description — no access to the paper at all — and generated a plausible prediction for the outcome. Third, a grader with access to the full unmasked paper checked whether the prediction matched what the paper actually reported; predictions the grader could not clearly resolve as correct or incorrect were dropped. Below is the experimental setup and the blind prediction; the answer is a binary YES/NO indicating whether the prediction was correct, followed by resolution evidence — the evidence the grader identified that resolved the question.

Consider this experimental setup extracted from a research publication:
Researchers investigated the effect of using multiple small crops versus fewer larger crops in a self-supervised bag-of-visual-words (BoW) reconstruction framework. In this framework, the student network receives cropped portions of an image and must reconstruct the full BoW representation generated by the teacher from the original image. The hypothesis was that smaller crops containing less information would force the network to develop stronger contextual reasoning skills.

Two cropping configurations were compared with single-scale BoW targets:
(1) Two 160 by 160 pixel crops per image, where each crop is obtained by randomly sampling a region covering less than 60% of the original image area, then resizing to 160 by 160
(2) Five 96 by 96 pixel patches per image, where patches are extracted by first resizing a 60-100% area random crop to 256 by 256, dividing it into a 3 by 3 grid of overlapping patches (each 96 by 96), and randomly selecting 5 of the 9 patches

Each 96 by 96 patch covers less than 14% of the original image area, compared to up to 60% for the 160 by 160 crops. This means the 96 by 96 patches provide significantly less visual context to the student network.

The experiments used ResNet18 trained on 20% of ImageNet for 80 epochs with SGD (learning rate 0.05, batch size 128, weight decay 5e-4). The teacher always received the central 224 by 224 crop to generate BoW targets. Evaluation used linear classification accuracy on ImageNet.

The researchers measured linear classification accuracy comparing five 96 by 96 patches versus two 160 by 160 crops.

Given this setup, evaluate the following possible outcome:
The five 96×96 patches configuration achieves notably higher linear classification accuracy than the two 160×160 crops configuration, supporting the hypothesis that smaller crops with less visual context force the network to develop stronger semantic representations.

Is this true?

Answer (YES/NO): NO